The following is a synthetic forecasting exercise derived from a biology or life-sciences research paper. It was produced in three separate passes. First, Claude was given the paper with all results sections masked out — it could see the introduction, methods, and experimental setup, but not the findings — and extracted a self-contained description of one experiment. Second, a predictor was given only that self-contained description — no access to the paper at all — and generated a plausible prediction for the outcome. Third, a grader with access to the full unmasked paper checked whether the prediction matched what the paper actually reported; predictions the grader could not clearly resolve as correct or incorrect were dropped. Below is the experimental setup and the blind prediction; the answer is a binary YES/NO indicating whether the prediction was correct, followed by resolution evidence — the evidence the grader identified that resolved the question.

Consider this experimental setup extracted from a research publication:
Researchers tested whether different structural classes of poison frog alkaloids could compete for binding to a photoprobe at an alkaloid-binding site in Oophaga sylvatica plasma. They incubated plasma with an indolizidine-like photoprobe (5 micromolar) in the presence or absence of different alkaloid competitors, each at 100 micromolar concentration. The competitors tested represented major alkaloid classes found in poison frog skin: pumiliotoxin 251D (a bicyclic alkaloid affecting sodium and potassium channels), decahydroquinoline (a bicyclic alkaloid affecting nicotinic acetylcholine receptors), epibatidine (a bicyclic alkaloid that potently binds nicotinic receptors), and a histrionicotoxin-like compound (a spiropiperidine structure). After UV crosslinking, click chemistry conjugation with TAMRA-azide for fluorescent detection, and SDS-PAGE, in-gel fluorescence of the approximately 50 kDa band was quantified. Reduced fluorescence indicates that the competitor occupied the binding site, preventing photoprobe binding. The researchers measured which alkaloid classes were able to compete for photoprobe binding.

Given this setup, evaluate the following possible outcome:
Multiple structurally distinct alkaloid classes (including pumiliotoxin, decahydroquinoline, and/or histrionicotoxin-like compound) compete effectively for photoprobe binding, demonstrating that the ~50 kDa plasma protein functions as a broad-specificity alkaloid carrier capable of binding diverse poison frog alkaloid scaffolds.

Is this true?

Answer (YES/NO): YES